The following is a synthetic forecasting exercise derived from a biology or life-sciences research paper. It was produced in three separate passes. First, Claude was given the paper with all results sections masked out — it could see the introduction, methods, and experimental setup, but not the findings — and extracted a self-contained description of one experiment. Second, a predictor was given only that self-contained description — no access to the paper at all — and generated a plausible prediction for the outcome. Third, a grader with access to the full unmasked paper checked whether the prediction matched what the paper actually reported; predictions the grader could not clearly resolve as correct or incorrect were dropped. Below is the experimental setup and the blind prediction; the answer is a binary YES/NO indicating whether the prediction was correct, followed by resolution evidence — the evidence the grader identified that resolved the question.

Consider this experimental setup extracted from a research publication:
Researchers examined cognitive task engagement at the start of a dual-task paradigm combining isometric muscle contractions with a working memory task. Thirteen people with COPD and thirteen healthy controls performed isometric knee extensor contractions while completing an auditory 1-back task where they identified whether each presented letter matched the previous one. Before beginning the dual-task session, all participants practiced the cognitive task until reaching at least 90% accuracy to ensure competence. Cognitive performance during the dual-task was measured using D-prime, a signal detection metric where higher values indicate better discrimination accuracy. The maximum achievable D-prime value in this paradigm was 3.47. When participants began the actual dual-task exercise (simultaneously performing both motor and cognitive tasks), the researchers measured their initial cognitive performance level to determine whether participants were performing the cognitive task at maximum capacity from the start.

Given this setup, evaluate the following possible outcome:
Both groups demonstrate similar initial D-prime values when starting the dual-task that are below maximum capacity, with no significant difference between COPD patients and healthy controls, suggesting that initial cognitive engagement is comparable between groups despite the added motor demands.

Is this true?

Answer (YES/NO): YES